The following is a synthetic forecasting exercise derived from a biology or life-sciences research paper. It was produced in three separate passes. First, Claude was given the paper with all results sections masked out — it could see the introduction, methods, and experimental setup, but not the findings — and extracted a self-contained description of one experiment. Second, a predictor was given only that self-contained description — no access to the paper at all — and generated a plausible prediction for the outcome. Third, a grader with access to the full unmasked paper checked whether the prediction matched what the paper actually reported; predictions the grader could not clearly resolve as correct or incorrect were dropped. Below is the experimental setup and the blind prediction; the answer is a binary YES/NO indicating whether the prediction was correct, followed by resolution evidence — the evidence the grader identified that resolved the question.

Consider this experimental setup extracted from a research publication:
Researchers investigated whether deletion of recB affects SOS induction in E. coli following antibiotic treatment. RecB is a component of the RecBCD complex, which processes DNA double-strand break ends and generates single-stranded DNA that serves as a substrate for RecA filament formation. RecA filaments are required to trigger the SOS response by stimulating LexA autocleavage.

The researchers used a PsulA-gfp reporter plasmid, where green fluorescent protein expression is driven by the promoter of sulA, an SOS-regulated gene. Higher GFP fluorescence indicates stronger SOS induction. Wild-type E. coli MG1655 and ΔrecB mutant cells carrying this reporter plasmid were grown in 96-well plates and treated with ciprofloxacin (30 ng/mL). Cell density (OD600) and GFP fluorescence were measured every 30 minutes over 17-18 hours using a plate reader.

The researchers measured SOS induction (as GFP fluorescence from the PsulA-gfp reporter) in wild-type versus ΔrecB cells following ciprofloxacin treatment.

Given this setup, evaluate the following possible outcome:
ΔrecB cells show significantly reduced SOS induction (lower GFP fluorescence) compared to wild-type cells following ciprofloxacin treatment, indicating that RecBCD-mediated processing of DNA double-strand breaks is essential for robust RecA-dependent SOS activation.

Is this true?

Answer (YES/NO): YES